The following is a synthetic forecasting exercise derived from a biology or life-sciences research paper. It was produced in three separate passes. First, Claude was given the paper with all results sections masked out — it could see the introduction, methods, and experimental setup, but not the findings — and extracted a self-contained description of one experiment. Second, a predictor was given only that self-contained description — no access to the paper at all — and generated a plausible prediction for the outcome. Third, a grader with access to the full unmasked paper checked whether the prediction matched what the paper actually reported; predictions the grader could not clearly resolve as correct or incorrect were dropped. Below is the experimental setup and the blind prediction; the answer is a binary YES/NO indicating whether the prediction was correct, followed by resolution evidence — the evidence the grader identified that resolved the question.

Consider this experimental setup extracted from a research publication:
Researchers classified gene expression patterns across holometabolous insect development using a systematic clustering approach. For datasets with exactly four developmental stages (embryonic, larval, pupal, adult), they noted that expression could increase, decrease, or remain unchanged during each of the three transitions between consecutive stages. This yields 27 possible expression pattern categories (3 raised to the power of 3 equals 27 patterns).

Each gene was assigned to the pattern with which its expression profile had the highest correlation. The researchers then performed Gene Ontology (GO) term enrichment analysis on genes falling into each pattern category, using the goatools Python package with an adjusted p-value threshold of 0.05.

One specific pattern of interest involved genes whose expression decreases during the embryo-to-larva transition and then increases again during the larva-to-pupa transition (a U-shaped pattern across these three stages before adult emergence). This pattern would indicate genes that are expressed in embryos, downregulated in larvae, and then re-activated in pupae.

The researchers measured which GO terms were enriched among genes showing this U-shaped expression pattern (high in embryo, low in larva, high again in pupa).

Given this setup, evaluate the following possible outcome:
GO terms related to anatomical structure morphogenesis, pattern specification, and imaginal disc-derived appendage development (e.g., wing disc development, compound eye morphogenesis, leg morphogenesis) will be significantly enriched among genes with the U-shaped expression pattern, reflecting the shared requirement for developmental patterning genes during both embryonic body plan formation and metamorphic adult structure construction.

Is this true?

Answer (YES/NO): NO